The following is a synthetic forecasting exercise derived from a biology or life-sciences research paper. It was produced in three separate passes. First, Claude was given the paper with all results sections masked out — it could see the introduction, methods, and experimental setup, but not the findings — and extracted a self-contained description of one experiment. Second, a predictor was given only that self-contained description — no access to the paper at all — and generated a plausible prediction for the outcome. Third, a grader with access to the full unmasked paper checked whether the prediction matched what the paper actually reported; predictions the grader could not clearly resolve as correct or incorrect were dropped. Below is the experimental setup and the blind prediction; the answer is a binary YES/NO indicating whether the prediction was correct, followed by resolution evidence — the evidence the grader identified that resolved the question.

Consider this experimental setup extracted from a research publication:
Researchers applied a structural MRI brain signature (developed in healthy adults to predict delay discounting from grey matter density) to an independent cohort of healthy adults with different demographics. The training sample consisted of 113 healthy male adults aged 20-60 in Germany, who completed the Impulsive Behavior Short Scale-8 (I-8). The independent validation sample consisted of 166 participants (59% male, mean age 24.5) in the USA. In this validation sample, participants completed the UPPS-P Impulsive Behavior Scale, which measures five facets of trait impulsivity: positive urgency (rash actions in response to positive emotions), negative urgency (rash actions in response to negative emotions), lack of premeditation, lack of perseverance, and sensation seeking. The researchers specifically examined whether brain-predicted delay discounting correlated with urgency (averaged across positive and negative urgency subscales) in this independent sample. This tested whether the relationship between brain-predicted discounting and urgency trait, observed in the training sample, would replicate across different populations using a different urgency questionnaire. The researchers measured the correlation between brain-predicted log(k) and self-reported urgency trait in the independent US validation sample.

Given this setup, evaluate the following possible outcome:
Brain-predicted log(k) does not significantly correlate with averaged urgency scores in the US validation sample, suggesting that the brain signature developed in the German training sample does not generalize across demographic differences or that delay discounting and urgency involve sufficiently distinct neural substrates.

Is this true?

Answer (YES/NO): NO